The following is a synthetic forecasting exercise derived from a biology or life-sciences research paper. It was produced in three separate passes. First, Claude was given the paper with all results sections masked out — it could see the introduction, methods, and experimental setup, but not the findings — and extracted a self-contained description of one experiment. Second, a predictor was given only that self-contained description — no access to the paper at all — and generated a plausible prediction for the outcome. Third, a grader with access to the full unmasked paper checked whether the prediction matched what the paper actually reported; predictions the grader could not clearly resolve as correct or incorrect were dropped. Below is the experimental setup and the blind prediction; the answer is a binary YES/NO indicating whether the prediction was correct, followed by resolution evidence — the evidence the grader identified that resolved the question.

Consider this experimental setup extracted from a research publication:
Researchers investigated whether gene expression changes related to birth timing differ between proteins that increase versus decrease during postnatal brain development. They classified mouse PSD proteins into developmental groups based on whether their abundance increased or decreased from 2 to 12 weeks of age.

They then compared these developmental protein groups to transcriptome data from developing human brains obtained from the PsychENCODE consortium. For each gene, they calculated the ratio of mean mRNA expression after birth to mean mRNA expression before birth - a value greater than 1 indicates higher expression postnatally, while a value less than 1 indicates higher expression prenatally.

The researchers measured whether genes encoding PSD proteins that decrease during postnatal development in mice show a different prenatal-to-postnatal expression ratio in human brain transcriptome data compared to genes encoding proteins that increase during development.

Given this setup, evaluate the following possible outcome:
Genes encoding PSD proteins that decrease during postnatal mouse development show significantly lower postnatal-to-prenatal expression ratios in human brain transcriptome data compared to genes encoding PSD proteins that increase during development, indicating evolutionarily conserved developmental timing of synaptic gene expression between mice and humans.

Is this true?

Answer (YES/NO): YES